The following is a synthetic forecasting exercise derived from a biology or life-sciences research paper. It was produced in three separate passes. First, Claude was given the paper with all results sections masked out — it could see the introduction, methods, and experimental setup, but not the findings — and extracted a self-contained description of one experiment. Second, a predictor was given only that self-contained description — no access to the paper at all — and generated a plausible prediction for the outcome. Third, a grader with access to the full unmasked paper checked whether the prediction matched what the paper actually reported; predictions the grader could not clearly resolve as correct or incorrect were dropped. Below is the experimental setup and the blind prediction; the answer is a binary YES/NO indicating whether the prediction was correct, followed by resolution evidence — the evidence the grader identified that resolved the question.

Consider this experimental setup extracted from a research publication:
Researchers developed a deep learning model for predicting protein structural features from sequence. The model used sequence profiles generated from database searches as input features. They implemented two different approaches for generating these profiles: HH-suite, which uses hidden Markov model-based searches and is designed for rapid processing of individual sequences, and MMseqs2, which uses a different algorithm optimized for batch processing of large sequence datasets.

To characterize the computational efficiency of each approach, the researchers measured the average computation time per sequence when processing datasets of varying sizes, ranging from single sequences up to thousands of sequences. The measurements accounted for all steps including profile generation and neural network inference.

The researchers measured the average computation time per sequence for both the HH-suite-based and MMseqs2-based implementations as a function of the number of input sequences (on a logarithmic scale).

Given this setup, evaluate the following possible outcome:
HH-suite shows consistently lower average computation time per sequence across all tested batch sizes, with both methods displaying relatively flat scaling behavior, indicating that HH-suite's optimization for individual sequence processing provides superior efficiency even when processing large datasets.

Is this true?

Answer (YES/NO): NO